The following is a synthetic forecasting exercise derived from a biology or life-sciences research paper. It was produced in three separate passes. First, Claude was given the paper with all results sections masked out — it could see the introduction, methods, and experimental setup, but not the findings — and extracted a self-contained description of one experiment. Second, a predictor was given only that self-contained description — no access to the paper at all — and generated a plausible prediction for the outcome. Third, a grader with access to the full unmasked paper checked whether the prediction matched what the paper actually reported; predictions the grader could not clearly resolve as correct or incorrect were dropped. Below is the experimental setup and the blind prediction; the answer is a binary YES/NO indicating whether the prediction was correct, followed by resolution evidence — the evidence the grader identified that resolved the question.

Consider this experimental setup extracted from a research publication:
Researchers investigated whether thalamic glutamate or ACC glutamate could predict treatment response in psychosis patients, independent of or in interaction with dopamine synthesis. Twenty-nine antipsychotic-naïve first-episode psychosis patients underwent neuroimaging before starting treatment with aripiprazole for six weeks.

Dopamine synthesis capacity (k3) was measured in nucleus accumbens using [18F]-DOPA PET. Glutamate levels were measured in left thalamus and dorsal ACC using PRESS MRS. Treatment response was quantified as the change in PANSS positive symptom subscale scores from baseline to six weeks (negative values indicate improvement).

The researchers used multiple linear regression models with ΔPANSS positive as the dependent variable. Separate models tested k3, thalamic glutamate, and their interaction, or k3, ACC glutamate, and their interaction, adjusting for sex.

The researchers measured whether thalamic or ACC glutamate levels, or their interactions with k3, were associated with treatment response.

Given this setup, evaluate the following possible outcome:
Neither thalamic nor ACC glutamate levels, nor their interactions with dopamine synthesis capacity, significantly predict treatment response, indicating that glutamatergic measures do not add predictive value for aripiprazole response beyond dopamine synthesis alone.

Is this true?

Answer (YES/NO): YES